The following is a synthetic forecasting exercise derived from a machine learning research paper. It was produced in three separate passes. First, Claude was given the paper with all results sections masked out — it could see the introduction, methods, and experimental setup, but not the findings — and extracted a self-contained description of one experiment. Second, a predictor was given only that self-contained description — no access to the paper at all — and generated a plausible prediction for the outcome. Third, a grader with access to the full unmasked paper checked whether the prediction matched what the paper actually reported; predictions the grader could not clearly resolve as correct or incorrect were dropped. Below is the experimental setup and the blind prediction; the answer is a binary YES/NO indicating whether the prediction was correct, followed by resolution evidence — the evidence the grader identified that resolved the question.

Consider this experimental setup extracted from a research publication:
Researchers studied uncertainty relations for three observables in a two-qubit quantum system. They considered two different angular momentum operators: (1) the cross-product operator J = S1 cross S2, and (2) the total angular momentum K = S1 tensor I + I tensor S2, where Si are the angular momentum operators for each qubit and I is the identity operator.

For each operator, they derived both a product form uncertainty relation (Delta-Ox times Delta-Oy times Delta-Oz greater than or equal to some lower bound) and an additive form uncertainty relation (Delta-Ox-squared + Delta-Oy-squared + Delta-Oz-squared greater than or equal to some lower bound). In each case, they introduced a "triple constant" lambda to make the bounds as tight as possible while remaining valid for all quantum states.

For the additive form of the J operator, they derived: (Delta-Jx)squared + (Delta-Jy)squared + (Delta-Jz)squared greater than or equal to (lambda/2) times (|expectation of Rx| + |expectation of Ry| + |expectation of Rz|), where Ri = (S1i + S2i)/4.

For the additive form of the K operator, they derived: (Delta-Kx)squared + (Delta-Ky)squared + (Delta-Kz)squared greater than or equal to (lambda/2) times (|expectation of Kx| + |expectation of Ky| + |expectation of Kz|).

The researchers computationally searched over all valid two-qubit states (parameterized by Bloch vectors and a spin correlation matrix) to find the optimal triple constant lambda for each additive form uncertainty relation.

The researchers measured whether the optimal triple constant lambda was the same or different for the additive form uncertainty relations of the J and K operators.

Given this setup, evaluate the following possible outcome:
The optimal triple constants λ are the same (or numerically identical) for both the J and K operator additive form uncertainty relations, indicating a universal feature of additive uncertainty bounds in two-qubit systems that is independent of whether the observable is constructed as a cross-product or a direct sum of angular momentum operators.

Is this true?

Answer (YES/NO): YES